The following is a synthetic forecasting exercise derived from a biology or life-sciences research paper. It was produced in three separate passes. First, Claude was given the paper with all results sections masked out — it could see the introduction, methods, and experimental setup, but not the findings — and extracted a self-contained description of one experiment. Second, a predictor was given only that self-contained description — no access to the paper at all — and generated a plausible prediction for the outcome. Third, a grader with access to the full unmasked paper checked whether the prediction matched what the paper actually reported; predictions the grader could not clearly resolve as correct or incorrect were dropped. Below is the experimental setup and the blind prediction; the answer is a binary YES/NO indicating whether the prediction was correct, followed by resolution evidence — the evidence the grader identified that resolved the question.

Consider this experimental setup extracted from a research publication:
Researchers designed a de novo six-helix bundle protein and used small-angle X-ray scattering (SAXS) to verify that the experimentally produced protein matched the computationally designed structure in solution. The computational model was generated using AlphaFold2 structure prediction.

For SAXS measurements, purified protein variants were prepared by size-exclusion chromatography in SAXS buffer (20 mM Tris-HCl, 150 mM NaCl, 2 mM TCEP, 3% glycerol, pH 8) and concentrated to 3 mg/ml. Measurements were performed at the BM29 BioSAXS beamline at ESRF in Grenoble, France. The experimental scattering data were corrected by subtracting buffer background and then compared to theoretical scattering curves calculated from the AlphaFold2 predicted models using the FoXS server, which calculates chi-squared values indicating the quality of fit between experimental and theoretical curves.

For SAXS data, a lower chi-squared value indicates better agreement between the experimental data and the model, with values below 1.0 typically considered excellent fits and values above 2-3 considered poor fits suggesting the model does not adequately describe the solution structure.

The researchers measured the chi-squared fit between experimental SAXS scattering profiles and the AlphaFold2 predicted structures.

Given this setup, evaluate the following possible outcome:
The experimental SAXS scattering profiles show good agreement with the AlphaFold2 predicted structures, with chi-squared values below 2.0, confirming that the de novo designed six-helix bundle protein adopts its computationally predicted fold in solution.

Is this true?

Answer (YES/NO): NO